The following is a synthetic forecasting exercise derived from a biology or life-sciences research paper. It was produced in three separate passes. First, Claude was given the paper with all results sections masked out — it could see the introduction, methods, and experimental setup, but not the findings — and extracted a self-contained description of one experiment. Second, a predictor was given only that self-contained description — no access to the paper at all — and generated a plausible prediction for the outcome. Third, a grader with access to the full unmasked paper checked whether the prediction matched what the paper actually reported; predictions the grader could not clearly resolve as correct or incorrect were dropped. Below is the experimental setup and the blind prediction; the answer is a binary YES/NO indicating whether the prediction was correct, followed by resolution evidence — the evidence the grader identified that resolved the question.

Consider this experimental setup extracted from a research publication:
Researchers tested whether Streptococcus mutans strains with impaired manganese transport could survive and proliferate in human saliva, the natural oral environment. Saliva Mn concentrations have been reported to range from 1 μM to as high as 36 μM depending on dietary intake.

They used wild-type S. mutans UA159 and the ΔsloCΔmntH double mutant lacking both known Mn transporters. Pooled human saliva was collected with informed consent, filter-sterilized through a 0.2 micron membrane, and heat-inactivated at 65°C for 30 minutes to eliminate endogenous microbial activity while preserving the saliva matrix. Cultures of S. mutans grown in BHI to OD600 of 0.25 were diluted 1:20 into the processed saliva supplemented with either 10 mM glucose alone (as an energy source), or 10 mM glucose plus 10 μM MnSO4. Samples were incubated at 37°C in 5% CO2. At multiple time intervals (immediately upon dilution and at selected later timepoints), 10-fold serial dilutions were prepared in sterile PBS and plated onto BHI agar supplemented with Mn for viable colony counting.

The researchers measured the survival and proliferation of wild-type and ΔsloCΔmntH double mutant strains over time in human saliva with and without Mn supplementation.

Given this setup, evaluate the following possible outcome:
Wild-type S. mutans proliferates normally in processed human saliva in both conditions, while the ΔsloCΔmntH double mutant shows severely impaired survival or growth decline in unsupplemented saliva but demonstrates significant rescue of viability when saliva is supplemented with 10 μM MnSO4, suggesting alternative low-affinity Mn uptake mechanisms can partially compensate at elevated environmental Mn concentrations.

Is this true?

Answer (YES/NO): YES